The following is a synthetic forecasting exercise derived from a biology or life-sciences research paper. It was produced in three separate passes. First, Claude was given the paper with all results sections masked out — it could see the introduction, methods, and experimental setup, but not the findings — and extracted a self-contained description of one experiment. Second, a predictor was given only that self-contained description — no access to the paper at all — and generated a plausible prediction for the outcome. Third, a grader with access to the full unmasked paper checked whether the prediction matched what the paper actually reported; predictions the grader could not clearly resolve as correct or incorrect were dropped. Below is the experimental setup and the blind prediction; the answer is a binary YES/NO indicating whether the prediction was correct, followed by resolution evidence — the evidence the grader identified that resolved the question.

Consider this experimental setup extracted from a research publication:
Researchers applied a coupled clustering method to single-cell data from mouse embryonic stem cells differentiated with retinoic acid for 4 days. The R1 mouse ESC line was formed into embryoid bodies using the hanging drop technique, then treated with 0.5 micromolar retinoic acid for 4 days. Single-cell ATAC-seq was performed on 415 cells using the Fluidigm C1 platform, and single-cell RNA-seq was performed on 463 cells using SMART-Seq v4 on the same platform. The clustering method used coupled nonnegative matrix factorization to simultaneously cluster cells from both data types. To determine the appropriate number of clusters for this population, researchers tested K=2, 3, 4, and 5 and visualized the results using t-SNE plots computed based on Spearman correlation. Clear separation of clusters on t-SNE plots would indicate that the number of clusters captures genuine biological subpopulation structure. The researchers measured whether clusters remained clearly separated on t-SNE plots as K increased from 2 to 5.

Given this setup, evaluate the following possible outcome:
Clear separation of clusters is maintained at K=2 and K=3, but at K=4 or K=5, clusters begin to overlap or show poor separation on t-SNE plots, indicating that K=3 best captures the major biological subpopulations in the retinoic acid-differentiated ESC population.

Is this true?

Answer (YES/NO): YES